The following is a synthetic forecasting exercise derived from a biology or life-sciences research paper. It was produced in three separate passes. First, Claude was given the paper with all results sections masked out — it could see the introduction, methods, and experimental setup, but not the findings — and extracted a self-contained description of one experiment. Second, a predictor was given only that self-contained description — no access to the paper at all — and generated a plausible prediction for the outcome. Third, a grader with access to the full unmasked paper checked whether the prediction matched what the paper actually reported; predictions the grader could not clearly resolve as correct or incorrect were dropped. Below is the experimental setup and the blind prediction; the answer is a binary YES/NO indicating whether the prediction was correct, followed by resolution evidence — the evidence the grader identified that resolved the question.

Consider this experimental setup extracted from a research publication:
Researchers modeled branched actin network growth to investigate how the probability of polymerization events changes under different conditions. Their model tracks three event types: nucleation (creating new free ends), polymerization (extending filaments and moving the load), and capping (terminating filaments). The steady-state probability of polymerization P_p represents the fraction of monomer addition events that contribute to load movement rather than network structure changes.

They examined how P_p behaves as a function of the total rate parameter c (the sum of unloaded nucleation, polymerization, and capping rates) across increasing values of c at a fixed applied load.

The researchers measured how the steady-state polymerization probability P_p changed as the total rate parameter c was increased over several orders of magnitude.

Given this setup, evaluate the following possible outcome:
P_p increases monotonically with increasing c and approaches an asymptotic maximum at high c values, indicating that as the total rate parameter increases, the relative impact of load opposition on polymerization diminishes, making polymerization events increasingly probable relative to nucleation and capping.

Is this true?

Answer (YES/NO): YES